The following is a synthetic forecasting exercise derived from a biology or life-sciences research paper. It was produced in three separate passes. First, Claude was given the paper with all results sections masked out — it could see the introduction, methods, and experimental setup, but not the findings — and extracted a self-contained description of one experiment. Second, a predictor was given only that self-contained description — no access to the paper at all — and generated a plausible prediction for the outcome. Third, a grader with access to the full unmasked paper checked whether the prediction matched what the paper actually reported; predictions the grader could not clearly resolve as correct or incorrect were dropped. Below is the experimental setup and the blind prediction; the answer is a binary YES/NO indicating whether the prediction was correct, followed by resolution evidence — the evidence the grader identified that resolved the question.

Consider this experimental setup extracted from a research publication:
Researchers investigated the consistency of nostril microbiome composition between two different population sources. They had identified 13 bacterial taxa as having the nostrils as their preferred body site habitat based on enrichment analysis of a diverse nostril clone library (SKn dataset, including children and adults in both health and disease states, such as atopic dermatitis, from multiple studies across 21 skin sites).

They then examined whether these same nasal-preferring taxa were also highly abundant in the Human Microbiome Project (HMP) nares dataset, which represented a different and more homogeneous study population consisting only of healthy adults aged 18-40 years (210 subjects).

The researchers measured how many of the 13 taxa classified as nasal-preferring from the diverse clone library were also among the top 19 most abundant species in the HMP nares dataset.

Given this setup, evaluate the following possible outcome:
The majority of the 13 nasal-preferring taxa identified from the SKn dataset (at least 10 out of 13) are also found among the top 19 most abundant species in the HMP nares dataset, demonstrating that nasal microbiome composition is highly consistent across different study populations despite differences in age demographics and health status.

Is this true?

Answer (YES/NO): NO